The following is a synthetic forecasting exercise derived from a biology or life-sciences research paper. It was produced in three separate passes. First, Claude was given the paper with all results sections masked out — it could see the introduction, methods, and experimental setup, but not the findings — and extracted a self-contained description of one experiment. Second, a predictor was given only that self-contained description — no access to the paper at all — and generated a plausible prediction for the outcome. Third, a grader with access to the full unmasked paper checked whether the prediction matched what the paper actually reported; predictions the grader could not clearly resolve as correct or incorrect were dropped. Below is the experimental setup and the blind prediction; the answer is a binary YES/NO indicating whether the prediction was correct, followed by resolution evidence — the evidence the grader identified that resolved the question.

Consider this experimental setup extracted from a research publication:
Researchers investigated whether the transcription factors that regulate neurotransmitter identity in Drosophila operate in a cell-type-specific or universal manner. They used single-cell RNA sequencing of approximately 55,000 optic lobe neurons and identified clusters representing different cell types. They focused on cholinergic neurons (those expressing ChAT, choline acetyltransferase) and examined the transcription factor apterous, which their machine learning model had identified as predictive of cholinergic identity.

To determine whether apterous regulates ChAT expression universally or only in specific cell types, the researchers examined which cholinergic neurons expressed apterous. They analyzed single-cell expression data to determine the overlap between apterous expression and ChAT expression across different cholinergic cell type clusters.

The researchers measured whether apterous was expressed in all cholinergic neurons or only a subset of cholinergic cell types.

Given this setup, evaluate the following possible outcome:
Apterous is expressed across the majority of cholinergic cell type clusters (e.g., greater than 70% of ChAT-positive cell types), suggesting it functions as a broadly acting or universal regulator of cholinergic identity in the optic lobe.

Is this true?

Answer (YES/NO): NO